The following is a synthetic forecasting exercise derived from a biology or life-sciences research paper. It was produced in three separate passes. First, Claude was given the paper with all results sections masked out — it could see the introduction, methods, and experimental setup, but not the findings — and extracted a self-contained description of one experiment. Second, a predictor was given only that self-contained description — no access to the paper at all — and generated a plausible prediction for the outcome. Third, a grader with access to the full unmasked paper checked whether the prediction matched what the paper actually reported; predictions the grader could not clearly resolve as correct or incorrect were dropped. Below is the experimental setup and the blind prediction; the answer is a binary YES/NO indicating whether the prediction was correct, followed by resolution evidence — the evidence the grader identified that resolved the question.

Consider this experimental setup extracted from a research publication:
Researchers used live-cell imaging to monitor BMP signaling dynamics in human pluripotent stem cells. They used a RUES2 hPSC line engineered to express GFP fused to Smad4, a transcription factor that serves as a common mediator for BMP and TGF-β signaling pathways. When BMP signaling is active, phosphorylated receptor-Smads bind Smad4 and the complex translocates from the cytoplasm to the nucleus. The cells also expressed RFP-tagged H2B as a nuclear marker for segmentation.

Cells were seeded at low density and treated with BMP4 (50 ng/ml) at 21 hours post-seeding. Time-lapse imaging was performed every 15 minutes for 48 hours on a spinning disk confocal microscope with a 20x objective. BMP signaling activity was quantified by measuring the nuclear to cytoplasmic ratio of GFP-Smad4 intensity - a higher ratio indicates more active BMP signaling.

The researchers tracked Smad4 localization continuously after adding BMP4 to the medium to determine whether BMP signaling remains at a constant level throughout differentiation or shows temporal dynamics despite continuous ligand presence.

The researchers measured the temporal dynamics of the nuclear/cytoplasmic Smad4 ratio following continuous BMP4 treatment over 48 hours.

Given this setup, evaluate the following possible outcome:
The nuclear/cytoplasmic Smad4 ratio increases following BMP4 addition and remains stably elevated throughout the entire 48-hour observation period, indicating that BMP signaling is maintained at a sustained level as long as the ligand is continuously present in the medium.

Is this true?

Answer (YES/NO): NO